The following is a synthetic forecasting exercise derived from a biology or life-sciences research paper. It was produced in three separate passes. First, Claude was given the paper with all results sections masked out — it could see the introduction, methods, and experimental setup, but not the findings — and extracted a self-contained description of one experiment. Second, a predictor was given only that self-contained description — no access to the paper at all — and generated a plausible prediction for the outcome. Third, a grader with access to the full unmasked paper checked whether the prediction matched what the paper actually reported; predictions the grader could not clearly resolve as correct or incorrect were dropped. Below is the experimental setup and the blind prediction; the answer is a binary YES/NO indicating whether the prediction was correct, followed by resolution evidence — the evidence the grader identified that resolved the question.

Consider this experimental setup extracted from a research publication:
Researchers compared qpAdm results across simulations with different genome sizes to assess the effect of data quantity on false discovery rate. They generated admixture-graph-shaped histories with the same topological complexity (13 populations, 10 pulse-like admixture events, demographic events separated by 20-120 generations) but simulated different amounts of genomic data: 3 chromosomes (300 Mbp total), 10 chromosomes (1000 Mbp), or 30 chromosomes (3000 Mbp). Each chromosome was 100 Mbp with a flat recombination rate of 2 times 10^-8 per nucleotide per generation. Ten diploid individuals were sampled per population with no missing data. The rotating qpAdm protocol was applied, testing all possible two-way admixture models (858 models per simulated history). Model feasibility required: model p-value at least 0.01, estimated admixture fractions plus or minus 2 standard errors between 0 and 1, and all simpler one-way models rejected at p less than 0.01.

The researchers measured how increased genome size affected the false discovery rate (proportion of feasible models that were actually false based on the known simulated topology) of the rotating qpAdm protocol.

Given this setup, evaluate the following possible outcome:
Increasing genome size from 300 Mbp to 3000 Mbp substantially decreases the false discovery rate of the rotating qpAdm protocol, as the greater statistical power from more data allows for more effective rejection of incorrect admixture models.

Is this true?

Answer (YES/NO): NO